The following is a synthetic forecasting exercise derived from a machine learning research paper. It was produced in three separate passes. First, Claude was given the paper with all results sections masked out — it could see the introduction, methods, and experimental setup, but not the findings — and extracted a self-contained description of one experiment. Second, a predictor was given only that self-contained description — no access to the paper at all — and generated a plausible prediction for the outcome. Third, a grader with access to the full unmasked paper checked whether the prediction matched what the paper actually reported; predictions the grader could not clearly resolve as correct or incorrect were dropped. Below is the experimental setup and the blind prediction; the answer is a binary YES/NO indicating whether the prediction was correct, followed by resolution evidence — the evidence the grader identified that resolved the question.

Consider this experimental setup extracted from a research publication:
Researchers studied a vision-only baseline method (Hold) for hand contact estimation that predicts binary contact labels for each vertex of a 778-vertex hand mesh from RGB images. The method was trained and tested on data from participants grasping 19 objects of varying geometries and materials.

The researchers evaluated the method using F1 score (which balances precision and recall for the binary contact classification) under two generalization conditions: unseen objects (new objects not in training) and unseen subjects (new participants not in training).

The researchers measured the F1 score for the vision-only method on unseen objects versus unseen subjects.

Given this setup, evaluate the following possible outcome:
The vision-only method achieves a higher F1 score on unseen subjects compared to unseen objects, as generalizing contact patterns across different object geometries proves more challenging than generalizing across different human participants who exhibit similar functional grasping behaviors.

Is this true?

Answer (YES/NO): NO